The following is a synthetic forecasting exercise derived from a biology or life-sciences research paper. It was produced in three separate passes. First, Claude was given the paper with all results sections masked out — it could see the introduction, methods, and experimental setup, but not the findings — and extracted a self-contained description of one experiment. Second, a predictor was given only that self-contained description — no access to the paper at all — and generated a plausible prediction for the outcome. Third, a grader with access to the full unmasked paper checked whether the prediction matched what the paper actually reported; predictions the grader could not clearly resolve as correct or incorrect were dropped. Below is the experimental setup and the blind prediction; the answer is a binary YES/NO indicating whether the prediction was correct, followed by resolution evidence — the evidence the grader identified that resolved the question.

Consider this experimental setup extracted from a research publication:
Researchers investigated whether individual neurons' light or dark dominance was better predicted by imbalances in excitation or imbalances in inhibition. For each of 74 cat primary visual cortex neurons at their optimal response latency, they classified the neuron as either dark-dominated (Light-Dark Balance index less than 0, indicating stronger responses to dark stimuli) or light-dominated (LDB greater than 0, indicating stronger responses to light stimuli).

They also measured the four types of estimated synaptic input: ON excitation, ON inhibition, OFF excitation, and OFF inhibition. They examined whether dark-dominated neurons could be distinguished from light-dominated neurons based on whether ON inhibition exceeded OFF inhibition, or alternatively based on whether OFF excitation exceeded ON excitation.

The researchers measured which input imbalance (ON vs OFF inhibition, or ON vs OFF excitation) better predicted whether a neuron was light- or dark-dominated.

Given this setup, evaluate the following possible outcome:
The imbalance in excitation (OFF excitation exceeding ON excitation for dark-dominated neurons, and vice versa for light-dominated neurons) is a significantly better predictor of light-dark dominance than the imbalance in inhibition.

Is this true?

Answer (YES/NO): NO